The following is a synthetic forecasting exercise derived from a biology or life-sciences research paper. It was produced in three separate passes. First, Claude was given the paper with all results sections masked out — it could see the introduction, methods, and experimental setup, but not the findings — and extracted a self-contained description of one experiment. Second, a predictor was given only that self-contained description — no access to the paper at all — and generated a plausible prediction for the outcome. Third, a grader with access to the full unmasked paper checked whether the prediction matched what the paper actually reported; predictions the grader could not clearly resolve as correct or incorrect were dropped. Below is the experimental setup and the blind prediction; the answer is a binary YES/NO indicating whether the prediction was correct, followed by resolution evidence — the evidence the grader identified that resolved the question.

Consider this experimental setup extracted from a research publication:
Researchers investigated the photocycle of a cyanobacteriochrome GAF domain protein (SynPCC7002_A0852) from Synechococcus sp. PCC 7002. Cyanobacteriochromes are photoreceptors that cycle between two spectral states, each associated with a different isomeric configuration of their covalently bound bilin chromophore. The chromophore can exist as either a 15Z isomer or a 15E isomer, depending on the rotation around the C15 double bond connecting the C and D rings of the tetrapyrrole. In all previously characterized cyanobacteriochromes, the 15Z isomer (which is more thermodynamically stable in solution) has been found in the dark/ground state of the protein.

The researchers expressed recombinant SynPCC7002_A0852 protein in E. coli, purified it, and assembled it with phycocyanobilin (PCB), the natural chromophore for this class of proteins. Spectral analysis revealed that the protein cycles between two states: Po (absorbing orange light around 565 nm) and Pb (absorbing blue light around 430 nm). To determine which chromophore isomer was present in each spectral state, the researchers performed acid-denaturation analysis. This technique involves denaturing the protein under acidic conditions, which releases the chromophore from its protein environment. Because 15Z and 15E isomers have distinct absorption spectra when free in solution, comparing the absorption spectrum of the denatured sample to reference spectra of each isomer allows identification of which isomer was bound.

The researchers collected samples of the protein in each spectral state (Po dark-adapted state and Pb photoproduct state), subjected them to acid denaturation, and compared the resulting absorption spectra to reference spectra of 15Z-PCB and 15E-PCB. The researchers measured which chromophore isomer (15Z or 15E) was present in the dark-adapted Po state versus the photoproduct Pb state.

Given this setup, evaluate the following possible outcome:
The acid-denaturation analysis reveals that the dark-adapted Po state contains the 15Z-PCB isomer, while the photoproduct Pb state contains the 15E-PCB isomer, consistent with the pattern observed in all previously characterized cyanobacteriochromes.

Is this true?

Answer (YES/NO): NO